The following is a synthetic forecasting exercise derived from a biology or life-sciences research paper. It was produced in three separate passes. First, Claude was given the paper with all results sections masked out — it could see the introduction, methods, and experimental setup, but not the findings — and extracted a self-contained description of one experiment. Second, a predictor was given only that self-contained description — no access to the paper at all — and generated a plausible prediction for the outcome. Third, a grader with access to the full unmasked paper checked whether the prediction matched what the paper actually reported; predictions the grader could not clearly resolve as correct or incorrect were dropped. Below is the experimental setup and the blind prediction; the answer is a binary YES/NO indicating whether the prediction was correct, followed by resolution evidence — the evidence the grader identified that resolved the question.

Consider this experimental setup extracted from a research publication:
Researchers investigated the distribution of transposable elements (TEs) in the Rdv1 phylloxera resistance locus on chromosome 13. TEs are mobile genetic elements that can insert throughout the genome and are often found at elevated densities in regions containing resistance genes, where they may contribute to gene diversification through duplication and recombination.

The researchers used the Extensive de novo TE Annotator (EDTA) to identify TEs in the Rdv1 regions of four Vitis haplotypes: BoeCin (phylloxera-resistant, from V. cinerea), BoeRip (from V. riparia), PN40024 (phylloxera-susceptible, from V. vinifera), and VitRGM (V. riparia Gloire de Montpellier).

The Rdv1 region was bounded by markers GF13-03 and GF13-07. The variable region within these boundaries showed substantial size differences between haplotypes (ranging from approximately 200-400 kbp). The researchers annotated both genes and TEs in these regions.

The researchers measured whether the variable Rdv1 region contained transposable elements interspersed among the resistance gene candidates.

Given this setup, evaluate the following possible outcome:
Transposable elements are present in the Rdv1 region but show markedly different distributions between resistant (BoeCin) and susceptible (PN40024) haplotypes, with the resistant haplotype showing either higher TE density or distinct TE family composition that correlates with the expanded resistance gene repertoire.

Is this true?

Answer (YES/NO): NO